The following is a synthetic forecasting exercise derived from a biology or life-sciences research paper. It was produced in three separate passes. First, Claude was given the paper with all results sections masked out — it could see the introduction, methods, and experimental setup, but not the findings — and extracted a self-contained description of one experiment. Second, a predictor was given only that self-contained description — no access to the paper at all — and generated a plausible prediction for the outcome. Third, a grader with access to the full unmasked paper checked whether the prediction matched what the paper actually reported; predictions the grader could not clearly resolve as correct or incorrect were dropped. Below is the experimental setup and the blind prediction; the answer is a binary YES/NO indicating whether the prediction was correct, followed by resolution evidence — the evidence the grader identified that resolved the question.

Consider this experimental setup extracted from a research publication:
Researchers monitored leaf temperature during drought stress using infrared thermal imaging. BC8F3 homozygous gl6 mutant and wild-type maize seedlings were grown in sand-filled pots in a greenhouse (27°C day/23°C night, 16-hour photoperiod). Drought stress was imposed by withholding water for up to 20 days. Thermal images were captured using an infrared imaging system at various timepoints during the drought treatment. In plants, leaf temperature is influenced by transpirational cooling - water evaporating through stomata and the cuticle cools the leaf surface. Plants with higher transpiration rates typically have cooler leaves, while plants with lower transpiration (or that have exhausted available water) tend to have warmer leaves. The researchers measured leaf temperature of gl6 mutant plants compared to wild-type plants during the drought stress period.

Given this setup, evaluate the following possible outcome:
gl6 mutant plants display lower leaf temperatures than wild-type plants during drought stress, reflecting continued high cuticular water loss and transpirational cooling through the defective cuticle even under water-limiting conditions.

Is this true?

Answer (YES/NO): YES